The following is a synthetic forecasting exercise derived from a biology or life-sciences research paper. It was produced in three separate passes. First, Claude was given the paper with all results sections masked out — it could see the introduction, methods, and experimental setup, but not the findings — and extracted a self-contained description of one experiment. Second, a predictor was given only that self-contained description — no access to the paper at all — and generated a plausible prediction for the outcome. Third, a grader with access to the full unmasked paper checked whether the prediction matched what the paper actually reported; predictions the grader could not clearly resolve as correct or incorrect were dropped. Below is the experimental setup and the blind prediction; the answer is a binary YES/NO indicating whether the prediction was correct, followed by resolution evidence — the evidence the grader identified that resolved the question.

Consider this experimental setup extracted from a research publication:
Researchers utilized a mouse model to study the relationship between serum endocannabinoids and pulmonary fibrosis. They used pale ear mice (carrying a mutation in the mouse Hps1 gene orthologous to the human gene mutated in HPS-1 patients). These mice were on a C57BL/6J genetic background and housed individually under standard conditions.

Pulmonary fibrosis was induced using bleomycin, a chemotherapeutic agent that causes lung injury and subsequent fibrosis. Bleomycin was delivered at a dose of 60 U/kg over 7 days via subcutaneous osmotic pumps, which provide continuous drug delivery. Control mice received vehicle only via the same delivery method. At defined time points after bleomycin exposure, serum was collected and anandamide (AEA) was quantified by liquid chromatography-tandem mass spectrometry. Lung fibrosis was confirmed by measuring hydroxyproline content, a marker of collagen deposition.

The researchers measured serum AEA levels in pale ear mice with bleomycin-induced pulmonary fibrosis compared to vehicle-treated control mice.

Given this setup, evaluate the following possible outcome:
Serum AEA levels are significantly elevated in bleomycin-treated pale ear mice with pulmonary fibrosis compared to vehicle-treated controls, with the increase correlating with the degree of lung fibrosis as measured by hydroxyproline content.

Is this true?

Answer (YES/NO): NO